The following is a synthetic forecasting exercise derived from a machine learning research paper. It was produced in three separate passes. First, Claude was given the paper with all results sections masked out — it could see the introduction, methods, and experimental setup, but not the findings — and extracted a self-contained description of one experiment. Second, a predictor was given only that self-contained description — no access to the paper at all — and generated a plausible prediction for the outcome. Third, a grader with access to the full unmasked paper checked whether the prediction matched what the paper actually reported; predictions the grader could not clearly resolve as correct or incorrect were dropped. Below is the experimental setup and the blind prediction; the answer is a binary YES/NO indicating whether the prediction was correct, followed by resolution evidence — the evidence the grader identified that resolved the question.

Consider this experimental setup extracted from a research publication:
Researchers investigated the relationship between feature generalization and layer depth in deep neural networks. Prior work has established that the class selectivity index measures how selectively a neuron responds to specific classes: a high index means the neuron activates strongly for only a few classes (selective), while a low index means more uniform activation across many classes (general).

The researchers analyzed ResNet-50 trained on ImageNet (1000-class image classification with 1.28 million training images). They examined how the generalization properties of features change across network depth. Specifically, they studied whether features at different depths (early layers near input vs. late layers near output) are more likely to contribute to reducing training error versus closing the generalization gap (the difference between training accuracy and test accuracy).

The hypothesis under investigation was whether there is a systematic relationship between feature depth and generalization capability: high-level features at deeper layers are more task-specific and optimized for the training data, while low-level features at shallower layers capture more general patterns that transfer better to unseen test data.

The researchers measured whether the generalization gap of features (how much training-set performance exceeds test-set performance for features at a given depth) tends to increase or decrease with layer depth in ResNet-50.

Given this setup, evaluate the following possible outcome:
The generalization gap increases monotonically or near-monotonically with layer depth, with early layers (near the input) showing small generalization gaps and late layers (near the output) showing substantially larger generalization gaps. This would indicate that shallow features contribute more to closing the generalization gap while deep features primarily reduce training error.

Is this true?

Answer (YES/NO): YES